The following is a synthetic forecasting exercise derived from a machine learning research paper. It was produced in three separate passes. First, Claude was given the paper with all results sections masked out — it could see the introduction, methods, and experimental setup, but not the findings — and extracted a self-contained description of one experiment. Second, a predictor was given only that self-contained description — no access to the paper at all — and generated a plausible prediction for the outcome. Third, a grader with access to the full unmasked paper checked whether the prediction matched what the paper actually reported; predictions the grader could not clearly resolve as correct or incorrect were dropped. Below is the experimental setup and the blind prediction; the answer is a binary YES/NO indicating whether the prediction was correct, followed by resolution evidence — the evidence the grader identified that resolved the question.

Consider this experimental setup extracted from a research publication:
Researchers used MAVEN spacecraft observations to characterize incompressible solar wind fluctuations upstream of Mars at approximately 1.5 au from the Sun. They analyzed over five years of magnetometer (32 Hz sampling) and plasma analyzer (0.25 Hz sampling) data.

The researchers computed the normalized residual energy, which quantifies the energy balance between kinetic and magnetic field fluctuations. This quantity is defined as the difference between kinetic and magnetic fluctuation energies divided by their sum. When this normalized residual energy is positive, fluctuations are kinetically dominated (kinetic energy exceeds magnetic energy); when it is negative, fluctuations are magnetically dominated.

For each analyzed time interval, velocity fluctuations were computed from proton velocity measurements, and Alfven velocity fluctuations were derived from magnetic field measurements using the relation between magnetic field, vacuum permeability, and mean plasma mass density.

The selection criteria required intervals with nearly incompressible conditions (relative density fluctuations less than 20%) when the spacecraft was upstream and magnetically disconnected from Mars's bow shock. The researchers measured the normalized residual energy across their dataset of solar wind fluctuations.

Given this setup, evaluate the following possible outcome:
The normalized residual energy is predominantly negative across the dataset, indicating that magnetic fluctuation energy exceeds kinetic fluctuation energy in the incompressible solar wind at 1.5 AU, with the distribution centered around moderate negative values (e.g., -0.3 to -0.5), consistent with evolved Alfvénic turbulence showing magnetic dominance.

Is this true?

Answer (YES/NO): YES